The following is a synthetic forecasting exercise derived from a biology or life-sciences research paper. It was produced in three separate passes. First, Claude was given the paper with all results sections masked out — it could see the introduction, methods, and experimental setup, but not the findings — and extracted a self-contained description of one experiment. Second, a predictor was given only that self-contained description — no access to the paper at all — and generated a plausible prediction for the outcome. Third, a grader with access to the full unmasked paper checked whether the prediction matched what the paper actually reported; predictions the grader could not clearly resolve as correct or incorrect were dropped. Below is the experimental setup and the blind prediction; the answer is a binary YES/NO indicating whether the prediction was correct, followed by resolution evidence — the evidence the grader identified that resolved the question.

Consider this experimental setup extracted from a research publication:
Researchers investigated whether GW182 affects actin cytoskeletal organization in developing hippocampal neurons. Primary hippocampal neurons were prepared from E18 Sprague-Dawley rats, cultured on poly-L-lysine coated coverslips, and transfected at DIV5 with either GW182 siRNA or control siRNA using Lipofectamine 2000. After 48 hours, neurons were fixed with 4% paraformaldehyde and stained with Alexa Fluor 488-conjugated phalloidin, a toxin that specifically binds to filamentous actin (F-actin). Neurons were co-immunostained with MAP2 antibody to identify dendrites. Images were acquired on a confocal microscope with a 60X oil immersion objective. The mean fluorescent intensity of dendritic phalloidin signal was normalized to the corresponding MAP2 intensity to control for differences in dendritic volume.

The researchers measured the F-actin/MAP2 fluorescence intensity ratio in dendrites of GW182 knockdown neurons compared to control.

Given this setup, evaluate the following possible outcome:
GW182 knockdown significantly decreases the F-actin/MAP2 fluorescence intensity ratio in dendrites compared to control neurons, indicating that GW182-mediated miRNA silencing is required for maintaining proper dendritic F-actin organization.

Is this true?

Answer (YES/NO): NO